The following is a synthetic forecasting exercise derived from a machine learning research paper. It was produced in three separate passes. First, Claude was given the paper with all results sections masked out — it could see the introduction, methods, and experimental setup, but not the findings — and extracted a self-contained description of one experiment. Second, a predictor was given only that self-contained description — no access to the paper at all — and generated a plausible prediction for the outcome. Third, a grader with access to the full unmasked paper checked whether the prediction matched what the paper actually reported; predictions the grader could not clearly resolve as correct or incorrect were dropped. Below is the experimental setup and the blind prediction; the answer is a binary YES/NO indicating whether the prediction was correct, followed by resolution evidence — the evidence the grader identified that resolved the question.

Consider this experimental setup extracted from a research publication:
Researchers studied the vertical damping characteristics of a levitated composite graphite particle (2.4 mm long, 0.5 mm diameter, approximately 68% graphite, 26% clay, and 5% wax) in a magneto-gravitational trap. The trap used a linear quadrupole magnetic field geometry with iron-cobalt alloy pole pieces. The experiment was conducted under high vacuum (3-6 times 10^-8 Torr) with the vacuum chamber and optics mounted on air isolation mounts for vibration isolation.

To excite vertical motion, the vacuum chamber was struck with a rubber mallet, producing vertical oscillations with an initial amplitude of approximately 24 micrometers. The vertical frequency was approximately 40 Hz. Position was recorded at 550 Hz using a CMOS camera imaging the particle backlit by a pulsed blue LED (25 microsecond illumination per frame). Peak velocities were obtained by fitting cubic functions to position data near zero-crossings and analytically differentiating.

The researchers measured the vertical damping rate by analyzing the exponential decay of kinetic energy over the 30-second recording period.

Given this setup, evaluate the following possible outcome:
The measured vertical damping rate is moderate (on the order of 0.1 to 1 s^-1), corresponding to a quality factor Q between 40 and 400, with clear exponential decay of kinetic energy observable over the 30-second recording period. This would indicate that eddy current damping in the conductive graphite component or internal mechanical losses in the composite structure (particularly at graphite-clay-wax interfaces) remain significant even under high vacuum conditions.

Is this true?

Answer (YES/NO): YES